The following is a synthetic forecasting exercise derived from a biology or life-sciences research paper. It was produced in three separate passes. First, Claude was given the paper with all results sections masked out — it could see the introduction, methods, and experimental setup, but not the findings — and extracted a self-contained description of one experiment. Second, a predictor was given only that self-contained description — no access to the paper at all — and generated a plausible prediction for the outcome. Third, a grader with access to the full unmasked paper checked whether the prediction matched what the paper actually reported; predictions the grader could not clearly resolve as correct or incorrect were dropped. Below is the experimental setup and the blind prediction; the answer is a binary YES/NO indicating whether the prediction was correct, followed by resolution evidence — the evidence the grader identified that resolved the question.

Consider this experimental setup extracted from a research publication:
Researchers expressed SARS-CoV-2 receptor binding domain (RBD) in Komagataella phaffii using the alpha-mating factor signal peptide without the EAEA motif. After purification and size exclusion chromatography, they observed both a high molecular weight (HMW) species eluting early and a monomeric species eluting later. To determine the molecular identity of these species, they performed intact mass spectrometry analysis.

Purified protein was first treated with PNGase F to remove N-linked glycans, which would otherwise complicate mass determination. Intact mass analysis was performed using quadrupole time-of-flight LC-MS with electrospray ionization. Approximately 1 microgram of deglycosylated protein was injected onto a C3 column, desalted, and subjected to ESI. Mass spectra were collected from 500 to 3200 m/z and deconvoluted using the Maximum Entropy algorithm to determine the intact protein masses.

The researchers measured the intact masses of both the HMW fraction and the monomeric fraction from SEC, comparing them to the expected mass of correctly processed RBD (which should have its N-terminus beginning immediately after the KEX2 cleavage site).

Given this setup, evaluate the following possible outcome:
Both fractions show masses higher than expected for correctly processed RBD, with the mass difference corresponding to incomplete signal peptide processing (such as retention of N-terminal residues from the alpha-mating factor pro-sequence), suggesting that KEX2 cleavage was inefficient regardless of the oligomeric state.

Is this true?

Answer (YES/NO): NO